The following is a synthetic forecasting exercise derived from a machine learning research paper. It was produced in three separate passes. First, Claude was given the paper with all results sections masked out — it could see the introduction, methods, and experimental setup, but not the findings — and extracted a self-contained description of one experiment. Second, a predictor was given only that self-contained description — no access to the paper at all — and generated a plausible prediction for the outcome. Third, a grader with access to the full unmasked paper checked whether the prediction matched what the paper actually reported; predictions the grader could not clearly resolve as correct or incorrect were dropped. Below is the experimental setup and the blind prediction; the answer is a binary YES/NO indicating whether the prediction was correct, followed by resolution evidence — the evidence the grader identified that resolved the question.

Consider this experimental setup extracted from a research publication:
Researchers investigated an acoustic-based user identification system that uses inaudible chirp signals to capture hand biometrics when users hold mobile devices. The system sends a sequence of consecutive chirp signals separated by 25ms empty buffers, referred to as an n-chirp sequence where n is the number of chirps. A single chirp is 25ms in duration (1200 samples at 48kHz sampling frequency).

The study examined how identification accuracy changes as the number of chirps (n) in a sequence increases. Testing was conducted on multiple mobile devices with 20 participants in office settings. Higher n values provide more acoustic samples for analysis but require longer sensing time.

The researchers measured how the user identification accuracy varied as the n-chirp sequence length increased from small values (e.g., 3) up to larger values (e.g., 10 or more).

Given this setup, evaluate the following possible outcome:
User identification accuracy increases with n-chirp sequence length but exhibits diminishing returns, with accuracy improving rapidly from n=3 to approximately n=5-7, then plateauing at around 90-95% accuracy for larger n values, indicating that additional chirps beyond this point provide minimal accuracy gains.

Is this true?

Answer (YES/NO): YES